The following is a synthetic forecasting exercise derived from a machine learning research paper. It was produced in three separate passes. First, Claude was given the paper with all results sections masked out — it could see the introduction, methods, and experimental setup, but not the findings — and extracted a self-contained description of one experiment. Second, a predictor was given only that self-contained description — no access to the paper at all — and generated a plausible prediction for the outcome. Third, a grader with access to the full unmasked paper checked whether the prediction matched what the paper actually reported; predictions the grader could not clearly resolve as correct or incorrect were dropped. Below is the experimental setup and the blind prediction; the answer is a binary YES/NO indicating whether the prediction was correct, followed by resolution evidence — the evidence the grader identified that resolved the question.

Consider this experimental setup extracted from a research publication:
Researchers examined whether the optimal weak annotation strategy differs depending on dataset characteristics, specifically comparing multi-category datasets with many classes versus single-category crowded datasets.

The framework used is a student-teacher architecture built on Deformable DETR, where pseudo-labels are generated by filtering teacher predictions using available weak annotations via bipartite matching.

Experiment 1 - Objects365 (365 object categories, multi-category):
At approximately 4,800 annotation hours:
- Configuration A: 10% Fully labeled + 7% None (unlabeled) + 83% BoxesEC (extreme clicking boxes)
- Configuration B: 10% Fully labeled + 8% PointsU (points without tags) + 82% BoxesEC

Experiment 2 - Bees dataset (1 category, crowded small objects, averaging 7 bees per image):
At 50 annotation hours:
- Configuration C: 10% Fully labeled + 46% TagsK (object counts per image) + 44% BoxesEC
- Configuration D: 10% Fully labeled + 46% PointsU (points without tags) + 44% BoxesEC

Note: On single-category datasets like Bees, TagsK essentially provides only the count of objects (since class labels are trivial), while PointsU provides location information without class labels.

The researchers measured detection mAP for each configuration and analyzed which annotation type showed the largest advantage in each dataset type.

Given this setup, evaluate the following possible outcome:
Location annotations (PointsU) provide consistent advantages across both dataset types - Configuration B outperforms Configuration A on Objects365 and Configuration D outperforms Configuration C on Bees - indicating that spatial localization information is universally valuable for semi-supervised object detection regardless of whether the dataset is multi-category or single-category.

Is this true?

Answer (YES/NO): NO